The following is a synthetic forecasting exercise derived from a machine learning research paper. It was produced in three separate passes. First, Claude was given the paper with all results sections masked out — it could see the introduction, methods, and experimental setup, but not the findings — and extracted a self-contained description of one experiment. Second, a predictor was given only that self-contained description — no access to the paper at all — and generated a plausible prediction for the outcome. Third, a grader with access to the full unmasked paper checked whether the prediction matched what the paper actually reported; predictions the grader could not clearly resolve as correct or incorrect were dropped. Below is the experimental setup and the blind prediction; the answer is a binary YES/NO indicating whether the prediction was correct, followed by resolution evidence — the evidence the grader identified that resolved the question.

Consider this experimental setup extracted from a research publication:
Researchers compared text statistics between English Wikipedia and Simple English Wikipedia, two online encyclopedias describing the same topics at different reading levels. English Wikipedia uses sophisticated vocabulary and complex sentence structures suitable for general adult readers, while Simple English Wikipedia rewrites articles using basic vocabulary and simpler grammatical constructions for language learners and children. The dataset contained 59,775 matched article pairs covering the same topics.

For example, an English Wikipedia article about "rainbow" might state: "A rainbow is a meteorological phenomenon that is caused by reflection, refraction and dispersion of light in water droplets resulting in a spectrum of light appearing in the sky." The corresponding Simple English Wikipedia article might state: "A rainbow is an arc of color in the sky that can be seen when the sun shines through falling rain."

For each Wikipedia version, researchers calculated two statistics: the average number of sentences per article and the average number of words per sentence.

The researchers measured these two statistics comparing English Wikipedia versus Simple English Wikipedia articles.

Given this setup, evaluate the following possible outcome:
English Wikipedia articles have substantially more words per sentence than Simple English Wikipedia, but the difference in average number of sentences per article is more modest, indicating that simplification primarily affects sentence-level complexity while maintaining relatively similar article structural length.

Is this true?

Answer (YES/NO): NO